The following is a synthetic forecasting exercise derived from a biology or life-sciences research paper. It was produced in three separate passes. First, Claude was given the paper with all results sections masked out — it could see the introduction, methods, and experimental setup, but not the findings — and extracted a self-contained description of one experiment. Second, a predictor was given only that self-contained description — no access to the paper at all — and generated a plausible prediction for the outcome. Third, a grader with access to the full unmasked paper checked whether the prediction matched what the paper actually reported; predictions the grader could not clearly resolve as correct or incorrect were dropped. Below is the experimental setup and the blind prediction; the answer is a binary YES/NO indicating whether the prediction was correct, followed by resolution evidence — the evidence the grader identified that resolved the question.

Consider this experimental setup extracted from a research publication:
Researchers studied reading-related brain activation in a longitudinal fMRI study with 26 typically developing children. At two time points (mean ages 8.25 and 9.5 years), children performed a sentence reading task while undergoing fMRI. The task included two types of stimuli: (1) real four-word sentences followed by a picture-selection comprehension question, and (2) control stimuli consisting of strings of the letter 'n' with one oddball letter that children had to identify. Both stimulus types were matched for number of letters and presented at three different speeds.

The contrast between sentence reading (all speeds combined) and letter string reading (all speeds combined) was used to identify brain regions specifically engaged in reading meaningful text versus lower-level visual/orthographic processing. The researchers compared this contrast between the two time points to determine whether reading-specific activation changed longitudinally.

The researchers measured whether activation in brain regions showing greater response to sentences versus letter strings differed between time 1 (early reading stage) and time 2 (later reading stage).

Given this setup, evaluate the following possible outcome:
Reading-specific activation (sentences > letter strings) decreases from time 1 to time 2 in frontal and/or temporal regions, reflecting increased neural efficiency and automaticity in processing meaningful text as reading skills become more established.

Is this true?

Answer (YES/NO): NO